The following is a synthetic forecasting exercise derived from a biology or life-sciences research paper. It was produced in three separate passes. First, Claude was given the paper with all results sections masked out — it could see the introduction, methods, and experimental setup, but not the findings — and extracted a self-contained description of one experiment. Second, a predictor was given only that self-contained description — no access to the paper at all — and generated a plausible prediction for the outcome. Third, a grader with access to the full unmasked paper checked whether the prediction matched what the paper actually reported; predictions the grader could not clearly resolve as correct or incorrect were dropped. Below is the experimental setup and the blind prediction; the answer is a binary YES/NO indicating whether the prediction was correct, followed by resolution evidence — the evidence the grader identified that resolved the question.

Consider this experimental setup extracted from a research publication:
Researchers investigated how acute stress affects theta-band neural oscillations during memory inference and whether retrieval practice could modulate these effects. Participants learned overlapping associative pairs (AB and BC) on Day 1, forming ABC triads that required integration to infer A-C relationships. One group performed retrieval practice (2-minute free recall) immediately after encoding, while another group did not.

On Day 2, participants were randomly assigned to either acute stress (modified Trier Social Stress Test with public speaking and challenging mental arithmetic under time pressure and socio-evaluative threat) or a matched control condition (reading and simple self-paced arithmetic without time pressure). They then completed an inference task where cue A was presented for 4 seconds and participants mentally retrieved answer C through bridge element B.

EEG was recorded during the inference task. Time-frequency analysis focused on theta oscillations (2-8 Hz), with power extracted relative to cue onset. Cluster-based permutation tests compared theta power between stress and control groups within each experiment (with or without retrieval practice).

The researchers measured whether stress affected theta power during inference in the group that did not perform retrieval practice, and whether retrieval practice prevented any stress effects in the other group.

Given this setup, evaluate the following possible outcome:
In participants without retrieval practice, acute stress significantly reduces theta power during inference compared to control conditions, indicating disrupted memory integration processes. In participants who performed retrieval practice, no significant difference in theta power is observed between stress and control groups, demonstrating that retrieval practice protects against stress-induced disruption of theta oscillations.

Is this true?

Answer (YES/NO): YES